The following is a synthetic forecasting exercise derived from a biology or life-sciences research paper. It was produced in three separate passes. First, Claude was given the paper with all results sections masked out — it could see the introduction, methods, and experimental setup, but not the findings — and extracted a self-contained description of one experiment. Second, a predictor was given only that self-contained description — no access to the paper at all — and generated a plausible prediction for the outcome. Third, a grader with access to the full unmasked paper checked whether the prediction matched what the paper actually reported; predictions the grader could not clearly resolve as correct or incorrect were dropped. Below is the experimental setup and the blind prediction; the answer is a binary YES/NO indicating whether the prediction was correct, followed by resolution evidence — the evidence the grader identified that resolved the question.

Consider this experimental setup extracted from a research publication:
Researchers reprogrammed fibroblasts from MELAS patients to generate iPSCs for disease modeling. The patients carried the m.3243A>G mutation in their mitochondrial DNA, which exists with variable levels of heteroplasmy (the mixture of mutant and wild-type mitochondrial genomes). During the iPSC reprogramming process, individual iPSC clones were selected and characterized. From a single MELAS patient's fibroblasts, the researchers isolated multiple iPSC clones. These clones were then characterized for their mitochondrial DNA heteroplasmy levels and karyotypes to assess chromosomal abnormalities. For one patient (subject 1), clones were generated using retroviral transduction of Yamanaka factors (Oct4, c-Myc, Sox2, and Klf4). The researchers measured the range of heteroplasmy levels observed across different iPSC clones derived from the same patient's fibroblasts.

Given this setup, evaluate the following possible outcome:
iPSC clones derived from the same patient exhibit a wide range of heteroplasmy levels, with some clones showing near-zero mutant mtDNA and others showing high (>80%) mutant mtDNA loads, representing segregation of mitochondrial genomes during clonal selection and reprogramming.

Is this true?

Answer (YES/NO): YES